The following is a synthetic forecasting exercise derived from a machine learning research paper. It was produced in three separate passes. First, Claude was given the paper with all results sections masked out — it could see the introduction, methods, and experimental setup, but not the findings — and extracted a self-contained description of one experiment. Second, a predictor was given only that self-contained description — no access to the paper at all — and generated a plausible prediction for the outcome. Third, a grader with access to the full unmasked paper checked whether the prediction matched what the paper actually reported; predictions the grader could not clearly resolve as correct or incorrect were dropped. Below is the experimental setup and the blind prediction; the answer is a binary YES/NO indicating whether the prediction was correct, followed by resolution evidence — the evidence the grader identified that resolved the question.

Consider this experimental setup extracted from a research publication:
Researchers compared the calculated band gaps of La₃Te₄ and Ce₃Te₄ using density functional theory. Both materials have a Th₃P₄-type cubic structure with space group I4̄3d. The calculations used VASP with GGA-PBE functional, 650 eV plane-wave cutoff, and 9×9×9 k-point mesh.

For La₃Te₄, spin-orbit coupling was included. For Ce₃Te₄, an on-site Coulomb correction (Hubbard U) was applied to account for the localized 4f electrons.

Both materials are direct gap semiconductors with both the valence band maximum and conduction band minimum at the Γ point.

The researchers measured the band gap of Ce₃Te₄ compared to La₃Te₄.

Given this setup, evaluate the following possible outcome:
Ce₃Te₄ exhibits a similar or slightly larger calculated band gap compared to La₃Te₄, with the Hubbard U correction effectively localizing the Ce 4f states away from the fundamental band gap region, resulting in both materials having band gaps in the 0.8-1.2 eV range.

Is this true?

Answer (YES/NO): YES